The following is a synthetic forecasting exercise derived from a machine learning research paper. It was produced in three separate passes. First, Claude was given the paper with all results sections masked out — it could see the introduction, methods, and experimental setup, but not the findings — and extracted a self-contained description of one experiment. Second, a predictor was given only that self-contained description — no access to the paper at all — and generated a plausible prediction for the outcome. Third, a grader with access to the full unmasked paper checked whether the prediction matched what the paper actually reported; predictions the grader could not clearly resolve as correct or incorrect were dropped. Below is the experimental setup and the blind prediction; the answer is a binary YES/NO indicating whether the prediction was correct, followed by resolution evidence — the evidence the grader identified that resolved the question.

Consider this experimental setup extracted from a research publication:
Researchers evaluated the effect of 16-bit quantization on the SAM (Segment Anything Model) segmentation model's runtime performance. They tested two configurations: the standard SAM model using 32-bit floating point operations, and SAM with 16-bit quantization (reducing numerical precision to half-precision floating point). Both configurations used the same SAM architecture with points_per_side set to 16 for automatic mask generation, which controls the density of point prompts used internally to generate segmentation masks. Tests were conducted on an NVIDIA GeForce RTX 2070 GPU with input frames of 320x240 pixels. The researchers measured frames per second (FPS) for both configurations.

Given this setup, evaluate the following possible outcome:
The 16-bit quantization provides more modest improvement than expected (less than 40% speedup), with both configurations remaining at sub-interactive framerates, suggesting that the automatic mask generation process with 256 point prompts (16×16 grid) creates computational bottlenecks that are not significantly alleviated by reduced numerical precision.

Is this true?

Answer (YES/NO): YES